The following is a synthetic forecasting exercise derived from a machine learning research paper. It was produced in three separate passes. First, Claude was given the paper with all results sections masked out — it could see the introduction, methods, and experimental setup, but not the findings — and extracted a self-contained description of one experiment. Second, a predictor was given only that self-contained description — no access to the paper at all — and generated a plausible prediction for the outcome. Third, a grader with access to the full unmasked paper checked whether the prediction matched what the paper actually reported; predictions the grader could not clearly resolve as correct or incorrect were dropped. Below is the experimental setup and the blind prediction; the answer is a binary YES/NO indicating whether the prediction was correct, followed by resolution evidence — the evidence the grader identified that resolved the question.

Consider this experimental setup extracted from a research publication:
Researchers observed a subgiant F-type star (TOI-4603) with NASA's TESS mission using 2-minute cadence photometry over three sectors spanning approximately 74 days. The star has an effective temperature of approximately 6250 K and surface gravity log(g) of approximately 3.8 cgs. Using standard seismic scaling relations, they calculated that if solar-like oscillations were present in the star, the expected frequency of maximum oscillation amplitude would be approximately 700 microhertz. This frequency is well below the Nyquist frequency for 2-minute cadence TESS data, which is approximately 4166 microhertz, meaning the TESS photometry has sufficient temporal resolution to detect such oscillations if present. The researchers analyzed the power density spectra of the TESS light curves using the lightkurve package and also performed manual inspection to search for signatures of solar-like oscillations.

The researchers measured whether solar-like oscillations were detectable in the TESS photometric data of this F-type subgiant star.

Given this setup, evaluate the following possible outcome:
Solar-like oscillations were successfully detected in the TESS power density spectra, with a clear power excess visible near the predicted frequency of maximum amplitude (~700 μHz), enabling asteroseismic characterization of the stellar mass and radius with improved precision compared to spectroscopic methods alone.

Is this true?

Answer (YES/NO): NO